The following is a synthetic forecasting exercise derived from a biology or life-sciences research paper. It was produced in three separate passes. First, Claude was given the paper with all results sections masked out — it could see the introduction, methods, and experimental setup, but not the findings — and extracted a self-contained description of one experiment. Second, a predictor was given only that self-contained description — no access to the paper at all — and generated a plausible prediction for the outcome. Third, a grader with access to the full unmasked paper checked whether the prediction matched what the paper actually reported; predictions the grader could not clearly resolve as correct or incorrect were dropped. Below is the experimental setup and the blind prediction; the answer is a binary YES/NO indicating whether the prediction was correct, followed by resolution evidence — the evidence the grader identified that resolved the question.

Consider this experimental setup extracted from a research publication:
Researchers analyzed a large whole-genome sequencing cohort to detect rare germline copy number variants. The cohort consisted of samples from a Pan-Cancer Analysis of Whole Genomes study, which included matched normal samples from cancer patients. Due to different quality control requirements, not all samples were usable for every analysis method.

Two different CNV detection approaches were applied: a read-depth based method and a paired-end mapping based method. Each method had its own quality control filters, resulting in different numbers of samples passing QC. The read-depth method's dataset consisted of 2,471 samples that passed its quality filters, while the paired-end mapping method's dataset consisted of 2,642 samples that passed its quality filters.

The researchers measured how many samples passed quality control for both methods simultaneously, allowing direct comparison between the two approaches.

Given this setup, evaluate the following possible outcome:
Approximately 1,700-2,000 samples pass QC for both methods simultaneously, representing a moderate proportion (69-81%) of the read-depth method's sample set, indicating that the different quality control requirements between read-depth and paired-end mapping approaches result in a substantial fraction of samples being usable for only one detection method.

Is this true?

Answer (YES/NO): NO